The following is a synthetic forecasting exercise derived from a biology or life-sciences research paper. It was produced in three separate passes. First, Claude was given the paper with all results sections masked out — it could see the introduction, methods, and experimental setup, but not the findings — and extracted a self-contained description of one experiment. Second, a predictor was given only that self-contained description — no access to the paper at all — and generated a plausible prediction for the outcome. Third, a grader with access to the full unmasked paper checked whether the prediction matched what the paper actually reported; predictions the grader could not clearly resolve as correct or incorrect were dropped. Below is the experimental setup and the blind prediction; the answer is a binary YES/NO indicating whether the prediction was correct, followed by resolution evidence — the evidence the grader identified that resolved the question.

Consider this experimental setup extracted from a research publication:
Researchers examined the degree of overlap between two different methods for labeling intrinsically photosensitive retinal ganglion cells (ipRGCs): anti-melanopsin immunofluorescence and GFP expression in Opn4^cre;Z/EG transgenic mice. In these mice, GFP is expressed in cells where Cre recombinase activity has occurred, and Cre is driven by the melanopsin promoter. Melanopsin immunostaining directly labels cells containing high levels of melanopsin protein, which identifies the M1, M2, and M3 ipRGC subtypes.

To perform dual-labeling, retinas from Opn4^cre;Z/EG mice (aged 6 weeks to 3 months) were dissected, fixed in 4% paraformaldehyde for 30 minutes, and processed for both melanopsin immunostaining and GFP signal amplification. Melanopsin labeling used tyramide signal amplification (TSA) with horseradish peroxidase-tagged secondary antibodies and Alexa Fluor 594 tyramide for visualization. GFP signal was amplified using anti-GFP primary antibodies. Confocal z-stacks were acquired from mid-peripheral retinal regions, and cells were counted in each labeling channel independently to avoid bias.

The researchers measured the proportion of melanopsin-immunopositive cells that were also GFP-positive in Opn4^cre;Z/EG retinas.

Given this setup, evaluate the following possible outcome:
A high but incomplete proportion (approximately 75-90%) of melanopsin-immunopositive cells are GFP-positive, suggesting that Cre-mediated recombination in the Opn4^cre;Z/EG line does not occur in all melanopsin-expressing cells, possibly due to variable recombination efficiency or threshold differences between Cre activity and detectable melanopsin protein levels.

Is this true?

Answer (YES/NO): NO